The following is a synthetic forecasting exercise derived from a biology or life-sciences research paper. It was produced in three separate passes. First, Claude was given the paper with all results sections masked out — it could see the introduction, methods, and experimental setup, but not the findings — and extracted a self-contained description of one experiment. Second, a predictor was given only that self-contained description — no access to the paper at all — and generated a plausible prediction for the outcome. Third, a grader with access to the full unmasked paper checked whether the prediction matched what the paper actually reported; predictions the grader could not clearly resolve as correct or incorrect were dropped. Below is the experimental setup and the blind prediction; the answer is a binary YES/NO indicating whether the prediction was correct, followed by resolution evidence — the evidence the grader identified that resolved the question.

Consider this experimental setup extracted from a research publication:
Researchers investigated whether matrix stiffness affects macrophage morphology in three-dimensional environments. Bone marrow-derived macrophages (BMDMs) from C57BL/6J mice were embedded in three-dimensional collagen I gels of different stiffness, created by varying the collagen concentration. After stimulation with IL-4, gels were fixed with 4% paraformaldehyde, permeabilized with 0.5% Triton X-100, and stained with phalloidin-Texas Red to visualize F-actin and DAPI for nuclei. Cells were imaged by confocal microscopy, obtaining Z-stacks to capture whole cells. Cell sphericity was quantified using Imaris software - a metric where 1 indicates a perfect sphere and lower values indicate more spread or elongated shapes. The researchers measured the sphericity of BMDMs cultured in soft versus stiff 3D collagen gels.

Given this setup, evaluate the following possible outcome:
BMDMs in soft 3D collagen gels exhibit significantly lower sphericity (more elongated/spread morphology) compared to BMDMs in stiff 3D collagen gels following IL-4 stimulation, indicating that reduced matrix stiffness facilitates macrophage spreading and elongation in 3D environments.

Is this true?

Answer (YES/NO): NO